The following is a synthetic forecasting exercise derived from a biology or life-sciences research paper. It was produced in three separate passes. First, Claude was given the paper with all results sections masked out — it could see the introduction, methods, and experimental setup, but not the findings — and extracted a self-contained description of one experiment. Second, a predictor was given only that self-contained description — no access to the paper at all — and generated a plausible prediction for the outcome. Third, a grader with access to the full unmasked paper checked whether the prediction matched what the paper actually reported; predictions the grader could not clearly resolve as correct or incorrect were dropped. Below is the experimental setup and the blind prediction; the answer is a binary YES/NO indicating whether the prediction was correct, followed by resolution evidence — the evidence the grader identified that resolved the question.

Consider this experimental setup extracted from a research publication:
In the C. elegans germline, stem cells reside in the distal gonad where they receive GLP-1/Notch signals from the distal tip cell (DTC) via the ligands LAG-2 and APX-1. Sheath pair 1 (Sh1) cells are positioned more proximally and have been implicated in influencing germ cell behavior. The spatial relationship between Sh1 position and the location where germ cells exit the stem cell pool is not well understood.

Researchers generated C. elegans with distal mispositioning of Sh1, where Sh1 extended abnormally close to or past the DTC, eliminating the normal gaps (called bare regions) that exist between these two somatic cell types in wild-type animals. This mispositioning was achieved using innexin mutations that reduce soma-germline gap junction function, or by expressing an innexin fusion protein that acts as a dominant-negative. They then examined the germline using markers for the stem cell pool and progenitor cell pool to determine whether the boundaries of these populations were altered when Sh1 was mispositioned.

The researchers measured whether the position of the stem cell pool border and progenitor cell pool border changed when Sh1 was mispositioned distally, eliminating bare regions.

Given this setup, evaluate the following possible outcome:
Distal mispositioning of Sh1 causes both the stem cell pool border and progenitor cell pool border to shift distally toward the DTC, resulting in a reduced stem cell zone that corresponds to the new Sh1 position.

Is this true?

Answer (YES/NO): NO